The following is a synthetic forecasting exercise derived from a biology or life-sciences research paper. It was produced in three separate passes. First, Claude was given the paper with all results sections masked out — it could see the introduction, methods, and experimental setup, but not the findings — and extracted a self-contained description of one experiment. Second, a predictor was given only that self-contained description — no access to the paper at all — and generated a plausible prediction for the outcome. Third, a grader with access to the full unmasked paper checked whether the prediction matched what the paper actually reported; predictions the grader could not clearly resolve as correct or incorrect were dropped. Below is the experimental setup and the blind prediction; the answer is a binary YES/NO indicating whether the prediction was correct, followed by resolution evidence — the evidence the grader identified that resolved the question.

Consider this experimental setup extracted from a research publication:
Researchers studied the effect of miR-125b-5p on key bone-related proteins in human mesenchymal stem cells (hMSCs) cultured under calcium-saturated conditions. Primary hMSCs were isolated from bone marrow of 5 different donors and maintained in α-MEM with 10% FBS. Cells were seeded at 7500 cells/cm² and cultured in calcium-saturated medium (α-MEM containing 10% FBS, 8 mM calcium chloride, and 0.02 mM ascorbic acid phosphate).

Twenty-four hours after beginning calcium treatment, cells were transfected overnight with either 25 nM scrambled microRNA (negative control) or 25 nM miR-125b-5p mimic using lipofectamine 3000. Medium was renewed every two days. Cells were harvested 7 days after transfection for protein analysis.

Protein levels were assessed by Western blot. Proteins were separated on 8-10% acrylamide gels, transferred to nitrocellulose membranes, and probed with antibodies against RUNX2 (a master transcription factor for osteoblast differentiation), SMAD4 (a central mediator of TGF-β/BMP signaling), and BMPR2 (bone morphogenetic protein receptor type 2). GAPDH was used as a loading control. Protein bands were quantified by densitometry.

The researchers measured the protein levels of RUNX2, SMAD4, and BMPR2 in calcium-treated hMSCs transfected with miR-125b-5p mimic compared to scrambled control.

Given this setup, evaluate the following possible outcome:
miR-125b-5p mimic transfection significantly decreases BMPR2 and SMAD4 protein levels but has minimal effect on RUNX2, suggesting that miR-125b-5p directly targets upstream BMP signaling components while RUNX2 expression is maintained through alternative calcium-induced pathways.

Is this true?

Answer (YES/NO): NO